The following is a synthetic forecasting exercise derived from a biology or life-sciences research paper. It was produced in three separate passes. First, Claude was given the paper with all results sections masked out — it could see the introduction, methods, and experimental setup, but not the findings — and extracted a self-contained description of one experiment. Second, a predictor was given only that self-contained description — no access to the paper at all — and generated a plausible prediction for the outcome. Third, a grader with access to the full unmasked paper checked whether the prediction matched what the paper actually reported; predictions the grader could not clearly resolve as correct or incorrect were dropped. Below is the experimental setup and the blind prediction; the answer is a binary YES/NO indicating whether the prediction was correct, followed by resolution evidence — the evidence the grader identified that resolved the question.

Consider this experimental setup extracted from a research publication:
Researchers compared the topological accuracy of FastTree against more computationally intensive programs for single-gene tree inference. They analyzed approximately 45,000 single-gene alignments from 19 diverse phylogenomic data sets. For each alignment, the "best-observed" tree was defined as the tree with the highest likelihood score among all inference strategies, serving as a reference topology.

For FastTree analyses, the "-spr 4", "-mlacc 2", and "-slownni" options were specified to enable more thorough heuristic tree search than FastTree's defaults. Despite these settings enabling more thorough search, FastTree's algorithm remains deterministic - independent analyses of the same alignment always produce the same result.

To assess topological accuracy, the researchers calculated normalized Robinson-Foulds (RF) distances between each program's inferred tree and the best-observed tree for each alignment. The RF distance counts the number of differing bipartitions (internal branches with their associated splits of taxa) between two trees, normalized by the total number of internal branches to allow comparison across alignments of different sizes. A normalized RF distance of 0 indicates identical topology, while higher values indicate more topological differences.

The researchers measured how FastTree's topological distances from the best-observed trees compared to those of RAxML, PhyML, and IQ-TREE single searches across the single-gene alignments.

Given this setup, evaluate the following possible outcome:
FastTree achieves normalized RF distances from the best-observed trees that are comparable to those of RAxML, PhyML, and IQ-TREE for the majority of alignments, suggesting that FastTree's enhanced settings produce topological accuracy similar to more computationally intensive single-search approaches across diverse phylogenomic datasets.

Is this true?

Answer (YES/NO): NO